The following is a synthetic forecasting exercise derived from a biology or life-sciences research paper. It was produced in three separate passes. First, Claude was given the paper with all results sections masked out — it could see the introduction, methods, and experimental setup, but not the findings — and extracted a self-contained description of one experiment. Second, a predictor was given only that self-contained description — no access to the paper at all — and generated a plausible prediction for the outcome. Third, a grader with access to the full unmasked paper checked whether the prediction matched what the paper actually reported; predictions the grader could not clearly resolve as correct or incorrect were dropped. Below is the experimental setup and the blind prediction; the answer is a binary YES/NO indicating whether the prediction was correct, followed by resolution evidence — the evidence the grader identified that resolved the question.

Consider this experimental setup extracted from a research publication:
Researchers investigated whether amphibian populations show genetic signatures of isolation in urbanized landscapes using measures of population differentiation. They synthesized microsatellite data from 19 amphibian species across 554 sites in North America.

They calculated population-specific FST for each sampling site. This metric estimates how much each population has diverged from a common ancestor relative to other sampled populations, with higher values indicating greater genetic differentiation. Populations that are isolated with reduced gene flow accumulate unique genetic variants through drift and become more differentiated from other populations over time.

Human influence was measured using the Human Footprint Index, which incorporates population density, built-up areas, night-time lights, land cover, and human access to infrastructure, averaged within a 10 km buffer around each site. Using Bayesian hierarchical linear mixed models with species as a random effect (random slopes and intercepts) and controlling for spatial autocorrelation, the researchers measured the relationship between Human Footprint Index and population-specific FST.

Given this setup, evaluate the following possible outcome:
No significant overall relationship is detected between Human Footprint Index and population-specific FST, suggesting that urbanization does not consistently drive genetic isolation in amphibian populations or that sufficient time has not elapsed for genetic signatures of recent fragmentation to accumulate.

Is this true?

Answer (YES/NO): NO